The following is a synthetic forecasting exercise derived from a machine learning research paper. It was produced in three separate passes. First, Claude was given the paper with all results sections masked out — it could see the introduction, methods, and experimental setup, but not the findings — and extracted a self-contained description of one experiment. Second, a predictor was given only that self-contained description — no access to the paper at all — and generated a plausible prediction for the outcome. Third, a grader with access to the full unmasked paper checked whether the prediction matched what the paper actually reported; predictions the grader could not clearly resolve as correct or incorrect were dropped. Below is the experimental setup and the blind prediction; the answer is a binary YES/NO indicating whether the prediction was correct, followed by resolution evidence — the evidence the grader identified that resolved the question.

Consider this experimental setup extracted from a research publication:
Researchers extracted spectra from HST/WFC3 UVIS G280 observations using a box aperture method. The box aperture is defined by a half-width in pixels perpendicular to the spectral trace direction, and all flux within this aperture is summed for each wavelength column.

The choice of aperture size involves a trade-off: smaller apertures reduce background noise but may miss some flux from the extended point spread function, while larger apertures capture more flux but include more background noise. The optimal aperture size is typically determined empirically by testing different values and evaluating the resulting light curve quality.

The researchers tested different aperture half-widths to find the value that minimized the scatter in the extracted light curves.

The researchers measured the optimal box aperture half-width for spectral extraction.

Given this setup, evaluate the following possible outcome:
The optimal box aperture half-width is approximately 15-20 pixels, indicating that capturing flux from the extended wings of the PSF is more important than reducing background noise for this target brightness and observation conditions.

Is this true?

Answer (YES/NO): NO